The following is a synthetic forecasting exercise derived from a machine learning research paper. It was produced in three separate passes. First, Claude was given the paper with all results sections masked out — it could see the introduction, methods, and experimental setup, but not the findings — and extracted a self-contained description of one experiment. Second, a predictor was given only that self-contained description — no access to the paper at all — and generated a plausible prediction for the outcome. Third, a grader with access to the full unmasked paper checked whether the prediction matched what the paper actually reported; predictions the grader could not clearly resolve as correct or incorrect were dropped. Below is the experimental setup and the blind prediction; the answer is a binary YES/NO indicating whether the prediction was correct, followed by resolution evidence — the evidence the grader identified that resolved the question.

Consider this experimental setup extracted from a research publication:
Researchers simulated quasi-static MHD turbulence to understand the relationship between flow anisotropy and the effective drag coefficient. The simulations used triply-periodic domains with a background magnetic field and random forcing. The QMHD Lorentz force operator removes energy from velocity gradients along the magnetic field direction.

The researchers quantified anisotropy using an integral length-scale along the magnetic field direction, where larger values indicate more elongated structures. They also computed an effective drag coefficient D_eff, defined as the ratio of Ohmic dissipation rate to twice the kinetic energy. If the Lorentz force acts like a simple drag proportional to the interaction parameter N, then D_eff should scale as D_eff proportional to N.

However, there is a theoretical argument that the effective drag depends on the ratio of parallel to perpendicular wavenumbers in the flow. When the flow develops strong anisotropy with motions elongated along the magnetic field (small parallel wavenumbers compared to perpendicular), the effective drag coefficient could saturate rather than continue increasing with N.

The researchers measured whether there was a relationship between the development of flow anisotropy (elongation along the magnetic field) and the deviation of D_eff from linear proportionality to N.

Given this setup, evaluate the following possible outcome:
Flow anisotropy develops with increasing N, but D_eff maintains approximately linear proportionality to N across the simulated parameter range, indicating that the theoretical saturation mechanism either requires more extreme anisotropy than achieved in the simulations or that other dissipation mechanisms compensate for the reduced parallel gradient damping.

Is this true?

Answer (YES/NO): NO